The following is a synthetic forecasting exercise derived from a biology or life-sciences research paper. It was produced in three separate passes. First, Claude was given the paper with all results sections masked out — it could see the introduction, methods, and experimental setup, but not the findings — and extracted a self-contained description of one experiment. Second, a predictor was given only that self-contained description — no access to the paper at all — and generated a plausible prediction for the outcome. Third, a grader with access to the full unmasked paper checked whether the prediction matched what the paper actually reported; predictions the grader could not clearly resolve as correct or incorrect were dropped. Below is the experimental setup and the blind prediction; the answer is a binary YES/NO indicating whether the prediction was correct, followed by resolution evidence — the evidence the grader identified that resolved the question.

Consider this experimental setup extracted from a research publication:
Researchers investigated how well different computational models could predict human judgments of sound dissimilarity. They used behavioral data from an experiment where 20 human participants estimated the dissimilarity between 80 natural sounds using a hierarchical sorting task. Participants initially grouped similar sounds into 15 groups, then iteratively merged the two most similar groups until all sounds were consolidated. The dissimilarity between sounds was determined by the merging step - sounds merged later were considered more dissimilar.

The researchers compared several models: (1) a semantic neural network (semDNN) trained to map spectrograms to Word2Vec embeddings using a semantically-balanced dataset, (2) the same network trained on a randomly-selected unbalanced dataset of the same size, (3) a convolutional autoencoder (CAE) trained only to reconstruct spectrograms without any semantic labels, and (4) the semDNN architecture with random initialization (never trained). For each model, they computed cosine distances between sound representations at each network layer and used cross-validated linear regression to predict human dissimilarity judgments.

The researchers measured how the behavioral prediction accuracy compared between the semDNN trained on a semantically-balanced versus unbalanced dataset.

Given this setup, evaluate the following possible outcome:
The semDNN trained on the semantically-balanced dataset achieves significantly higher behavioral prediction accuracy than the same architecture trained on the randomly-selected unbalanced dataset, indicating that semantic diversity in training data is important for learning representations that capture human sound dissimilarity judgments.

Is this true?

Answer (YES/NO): YES